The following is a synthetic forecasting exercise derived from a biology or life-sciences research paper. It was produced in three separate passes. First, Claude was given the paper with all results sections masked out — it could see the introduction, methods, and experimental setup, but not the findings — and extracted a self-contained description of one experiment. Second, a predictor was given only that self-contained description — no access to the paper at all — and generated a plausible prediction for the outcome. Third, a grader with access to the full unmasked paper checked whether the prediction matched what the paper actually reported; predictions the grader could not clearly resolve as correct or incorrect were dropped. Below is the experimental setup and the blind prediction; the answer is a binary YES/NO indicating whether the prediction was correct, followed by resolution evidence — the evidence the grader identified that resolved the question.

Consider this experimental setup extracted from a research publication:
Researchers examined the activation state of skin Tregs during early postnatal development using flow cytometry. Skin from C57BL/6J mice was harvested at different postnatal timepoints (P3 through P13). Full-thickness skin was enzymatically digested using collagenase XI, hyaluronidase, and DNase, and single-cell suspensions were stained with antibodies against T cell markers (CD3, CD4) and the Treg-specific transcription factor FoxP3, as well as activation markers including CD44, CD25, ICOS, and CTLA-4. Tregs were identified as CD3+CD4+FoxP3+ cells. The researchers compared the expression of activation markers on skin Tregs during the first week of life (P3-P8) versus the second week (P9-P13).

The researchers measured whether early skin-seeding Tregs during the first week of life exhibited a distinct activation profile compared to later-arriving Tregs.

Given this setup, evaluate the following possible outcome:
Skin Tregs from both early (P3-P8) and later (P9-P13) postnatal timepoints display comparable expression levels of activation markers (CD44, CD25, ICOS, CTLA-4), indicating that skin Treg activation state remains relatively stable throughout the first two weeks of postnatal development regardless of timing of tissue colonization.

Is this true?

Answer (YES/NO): NO